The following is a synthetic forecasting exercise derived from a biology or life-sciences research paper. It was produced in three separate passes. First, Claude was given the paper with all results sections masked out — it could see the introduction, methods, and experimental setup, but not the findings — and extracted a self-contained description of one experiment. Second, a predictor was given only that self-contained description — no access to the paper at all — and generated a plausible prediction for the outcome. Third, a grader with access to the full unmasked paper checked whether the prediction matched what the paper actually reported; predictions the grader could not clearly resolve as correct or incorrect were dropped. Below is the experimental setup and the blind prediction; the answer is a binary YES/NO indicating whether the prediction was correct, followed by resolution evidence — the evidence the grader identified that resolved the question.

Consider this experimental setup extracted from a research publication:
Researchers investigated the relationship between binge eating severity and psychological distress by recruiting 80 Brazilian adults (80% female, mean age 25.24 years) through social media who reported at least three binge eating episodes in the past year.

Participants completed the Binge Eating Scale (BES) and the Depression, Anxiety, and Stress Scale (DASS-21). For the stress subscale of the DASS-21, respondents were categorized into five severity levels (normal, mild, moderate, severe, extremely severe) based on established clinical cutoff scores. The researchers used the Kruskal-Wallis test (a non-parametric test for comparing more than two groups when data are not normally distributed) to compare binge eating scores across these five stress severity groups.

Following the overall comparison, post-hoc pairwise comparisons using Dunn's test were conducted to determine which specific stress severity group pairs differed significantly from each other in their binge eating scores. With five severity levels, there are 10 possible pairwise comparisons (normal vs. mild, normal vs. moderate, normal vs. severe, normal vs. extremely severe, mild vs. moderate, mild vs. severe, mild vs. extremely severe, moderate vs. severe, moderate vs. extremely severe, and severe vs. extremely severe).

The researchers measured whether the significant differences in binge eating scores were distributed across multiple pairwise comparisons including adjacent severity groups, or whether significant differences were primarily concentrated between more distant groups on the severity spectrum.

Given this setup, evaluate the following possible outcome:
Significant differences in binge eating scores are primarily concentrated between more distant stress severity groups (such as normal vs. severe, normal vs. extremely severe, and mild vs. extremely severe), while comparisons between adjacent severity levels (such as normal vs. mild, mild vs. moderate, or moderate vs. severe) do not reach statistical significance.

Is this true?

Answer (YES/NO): NO